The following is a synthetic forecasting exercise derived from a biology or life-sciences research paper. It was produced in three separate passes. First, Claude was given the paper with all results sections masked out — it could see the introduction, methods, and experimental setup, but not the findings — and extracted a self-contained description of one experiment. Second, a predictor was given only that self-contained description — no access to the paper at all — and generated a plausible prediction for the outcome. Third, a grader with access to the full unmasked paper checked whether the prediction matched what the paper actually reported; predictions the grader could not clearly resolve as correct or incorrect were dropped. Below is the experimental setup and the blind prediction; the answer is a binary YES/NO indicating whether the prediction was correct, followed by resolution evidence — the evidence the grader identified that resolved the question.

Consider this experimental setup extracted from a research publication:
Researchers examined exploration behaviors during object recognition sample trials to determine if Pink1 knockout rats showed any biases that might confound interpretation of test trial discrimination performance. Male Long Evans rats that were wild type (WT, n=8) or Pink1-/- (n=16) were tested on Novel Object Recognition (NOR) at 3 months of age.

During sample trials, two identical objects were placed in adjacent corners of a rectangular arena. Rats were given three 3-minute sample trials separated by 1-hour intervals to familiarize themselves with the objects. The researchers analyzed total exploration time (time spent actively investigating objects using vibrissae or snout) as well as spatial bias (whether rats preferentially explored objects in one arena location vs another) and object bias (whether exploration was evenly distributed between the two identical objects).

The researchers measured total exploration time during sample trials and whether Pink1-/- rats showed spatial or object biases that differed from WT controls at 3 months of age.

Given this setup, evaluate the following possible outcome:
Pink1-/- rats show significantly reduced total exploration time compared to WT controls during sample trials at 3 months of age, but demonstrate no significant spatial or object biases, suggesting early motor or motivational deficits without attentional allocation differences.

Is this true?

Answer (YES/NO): NO